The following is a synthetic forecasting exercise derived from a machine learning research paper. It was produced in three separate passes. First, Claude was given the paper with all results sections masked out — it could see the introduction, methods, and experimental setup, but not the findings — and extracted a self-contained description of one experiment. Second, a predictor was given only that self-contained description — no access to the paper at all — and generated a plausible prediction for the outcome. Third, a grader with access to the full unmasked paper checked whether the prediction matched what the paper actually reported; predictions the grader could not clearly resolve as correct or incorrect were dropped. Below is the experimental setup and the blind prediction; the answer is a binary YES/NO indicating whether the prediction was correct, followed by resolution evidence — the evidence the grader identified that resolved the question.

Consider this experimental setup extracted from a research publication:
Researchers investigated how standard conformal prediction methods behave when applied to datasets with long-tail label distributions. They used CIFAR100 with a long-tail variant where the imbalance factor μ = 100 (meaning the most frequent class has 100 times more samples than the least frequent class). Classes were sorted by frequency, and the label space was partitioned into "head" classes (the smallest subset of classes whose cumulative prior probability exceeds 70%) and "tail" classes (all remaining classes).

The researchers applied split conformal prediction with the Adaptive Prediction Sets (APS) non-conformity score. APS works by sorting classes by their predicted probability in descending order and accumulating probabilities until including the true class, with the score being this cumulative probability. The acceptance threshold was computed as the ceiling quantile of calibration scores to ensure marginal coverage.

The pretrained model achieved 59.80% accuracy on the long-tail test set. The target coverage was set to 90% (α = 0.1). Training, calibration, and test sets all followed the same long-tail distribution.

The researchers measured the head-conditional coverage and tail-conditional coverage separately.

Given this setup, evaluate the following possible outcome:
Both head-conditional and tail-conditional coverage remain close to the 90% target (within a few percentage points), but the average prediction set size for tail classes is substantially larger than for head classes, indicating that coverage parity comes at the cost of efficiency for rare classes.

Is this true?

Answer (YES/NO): NO